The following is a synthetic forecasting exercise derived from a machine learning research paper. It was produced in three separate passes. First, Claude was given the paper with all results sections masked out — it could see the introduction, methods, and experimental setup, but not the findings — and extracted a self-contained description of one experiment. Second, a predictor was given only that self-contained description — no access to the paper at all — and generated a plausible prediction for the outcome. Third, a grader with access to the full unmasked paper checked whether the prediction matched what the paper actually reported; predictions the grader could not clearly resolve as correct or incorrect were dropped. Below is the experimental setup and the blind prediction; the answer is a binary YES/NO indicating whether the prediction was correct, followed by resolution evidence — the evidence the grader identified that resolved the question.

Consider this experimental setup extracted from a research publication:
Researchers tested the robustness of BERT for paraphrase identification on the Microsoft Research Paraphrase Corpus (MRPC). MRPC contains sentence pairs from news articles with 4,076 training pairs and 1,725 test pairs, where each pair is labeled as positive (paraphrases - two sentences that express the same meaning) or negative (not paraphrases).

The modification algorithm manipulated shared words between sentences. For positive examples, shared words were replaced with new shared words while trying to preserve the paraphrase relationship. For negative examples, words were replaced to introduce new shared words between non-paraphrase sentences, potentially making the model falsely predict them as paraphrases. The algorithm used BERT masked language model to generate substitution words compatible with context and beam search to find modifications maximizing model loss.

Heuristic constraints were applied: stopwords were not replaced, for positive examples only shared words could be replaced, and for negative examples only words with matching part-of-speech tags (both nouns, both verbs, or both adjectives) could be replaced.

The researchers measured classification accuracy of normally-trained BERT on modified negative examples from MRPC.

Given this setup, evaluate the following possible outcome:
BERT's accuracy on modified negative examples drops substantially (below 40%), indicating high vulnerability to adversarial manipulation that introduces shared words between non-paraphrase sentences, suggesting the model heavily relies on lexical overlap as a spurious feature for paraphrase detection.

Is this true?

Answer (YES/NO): NO